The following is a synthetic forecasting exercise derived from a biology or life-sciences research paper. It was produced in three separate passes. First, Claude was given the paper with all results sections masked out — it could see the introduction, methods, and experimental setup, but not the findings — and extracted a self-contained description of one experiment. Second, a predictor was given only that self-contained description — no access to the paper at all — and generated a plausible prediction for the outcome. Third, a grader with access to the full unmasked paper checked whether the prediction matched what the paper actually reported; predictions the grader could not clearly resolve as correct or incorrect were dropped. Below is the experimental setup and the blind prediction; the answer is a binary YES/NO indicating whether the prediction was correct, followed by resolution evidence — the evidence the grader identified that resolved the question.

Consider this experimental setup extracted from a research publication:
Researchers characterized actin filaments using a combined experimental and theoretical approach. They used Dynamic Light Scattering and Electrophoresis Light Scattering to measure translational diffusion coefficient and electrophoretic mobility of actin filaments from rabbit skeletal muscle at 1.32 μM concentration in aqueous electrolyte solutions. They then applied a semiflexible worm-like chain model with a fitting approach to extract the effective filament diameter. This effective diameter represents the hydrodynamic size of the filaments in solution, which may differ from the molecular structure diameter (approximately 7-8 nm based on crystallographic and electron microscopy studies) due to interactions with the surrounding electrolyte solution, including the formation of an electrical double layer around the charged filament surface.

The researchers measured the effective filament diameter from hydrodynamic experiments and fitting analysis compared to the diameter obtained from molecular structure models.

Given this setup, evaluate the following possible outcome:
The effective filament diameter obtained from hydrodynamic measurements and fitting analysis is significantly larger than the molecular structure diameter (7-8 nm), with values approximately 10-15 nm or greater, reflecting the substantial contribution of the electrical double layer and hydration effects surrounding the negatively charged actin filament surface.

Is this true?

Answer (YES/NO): YES